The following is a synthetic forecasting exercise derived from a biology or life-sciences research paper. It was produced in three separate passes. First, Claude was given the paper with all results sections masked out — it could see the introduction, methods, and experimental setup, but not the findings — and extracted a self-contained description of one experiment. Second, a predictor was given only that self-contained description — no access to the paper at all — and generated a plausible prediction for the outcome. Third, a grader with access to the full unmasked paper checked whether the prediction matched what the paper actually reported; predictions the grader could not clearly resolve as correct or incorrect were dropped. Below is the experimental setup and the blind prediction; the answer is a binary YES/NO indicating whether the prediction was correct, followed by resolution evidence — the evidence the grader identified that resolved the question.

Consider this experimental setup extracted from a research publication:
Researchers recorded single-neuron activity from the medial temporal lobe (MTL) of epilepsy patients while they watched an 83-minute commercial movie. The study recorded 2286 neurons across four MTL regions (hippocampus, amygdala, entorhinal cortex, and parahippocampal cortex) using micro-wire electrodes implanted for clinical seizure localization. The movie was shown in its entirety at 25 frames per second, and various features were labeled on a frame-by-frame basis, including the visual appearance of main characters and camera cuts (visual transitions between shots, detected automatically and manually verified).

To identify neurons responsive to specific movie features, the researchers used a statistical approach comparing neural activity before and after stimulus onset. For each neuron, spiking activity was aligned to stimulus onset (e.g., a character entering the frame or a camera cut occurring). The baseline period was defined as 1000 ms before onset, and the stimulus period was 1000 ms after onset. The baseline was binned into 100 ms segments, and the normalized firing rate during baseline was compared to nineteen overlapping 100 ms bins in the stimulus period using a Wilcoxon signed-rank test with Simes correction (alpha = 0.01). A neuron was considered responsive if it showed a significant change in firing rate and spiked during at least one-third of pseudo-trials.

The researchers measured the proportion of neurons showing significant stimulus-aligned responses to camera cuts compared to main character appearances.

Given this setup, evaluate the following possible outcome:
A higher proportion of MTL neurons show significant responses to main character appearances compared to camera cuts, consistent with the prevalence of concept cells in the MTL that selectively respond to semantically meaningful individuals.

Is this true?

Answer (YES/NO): NO